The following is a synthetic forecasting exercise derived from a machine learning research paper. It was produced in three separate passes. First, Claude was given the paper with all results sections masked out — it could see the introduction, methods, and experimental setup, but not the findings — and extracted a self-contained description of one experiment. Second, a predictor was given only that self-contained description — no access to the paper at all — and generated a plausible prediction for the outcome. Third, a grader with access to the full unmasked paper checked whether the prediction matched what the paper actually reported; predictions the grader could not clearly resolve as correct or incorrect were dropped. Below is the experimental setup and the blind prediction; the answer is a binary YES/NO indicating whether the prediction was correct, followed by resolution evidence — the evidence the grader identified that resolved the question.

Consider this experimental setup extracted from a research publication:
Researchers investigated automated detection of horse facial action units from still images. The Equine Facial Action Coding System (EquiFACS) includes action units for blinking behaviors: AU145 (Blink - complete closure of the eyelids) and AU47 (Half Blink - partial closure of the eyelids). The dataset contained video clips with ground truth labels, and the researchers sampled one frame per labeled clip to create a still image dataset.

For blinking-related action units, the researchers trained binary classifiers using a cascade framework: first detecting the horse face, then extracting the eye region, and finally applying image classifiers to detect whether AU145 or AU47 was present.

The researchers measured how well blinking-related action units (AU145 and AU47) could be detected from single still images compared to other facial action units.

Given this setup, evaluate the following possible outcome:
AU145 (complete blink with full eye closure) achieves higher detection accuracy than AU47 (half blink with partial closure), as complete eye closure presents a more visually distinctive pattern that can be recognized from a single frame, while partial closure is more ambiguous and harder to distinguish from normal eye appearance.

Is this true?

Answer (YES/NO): YES